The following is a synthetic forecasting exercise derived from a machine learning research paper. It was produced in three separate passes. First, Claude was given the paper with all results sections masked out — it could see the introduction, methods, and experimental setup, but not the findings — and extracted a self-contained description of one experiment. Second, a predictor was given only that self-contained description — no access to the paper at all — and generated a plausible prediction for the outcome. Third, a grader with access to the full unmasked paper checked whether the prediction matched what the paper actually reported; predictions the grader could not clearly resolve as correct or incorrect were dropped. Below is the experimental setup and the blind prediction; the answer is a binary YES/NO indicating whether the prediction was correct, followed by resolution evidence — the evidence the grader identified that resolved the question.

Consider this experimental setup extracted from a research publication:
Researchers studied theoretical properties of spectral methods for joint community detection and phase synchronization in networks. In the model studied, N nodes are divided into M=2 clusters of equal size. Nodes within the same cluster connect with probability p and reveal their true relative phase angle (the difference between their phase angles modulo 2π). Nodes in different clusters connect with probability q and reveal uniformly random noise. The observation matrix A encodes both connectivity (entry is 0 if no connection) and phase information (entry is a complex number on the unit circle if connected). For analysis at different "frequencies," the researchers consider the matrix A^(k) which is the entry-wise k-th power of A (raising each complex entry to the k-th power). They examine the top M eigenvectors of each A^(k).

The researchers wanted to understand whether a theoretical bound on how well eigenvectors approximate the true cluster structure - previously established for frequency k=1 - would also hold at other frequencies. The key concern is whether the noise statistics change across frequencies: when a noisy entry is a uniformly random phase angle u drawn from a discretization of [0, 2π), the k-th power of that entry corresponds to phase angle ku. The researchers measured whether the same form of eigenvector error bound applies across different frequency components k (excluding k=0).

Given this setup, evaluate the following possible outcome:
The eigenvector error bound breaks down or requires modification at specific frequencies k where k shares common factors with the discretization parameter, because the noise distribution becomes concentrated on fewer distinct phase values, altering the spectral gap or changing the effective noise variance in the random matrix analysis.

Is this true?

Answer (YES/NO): NO